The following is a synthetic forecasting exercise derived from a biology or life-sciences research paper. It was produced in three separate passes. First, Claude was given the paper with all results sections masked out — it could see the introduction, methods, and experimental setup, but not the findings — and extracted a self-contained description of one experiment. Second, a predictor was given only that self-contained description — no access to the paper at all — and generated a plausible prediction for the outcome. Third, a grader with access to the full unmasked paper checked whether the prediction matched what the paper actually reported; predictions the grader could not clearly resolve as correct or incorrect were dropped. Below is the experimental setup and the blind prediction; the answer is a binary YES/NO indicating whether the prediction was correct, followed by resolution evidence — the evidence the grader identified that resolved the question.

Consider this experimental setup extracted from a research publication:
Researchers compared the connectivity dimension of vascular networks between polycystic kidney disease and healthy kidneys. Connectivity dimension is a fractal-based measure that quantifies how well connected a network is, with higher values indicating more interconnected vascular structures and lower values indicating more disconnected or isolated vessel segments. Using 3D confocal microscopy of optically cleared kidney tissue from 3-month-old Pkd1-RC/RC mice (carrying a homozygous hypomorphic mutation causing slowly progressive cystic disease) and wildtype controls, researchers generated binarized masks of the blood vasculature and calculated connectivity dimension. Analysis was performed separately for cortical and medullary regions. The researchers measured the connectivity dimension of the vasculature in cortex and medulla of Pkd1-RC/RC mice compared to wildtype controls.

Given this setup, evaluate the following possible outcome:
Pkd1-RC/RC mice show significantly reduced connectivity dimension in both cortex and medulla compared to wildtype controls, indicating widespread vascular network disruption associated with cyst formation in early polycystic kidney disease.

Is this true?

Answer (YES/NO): NO